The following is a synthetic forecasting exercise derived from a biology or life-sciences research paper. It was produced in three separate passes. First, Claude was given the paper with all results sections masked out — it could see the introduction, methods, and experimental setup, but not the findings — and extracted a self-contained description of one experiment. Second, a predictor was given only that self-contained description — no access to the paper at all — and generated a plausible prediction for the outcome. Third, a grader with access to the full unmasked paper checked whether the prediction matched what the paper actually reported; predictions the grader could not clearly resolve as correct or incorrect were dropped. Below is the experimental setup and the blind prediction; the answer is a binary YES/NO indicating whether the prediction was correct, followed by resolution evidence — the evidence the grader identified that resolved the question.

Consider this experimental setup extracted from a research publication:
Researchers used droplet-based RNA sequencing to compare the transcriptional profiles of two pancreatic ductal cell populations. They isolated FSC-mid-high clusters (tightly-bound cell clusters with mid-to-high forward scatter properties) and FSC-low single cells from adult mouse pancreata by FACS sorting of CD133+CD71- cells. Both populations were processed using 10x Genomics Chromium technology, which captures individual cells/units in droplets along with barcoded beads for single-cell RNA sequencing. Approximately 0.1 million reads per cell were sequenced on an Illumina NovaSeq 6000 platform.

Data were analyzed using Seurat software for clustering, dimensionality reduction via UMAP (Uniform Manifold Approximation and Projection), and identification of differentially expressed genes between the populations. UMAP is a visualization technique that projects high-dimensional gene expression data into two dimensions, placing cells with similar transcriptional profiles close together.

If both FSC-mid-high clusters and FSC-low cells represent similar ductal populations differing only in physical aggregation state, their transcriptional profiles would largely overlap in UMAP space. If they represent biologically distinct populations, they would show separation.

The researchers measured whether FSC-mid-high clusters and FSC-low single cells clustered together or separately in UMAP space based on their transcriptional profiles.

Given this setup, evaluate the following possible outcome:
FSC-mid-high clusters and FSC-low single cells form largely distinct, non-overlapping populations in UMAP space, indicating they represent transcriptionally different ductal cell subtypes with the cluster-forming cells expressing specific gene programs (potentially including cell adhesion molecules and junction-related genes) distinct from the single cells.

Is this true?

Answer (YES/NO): YES